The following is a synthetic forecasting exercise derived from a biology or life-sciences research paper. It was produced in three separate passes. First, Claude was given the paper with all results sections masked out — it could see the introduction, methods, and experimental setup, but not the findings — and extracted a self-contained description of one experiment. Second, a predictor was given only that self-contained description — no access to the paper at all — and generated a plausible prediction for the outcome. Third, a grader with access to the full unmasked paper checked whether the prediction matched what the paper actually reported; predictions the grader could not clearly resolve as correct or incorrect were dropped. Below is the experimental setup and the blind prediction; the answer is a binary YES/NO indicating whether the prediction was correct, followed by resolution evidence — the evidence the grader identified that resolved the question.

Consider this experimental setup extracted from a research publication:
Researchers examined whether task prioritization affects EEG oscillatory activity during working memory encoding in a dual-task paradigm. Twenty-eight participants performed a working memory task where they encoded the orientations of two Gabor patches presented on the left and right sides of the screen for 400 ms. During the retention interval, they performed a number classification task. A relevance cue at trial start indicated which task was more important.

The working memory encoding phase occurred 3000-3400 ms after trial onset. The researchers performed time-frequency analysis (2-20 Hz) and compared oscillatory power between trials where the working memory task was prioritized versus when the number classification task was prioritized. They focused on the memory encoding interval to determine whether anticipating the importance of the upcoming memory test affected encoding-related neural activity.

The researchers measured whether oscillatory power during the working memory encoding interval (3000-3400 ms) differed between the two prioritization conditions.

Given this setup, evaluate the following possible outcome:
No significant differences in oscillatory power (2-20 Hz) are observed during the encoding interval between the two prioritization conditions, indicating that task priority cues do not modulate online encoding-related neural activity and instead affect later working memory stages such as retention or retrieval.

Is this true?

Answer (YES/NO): NO